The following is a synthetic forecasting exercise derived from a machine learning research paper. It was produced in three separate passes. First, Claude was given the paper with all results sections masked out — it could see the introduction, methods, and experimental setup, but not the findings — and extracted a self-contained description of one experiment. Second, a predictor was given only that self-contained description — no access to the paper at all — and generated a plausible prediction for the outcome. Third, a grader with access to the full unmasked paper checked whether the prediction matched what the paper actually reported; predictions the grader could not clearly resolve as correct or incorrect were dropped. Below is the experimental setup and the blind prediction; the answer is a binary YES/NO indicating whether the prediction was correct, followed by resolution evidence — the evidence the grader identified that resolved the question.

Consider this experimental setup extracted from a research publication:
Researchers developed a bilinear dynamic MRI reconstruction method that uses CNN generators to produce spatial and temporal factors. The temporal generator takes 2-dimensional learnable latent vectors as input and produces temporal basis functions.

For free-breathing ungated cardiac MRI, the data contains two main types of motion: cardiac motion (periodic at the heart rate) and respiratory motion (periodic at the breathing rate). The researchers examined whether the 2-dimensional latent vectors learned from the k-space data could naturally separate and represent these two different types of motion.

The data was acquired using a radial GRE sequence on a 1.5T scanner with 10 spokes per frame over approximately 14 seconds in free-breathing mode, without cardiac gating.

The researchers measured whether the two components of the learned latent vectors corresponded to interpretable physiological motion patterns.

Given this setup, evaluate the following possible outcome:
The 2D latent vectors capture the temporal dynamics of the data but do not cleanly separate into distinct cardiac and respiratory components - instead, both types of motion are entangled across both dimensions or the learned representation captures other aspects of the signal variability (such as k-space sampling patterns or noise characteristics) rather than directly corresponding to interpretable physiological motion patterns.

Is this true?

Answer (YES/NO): NO